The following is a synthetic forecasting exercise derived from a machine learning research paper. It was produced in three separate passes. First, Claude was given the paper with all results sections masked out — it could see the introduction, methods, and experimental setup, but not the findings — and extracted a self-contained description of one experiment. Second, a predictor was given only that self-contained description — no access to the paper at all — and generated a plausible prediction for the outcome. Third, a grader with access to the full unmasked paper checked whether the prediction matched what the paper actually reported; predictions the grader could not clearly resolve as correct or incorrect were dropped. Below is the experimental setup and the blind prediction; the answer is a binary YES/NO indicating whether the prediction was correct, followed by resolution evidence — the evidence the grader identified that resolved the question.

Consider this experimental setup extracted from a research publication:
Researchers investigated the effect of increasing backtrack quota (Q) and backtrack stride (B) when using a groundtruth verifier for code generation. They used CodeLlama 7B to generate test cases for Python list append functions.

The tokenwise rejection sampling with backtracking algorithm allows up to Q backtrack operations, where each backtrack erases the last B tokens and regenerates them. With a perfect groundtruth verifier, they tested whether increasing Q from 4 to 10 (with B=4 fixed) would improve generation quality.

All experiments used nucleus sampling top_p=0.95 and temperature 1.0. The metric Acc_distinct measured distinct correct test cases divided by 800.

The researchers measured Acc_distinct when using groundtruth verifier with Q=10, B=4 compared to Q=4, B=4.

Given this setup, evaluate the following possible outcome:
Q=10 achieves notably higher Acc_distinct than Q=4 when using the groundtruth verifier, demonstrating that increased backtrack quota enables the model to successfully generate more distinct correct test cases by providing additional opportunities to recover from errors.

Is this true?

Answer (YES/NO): NO